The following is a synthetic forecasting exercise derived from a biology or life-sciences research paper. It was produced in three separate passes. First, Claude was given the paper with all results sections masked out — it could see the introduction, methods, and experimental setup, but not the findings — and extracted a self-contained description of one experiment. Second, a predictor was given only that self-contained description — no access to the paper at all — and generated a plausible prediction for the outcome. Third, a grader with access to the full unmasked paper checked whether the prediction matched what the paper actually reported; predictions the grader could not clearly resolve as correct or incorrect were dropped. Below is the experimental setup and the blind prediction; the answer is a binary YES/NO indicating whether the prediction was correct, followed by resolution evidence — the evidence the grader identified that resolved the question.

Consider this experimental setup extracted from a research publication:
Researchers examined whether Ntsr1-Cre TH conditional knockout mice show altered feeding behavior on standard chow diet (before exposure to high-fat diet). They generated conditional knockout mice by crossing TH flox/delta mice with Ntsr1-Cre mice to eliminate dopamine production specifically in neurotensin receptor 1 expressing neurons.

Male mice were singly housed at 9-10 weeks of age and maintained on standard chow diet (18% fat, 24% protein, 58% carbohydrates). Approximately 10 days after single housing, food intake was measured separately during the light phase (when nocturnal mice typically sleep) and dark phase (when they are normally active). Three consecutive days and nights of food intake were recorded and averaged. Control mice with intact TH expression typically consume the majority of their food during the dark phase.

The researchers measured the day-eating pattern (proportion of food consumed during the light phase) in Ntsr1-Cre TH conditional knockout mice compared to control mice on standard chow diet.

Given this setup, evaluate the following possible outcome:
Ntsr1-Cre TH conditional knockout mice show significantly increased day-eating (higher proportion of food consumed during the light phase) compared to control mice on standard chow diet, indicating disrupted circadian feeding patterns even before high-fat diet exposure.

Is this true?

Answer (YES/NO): NO